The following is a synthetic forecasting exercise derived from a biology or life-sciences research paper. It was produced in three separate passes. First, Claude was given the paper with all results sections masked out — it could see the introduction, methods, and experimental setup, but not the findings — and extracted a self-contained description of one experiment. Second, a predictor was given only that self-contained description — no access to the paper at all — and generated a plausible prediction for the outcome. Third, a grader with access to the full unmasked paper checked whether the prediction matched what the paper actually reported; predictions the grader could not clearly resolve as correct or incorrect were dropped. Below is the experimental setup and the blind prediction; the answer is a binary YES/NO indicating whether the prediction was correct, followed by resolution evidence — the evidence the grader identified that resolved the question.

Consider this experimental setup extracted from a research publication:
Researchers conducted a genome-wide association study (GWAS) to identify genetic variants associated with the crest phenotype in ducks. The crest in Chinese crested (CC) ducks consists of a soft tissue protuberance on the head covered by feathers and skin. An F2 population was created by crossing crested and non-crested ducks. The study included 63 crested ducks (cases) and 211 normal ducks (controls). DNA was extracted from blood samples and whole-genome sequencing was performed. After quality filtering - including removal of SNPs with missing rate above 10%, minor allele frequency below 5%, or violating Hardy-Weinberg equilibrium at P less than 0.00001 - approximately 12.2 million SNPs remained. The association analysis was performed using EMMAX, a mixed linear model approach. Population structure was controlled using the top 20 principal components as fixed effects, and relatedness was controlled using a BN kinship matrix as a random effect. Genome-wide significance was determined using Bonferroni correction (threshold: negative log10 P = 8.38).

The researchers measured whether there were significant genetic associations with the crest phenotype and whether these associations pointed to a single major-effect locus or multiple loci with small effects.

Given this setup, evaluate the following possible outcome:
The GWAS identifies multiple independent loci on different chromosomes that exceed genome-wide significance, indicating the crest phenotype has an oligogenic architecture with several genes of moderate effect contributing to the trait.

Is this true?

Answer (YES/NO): NO